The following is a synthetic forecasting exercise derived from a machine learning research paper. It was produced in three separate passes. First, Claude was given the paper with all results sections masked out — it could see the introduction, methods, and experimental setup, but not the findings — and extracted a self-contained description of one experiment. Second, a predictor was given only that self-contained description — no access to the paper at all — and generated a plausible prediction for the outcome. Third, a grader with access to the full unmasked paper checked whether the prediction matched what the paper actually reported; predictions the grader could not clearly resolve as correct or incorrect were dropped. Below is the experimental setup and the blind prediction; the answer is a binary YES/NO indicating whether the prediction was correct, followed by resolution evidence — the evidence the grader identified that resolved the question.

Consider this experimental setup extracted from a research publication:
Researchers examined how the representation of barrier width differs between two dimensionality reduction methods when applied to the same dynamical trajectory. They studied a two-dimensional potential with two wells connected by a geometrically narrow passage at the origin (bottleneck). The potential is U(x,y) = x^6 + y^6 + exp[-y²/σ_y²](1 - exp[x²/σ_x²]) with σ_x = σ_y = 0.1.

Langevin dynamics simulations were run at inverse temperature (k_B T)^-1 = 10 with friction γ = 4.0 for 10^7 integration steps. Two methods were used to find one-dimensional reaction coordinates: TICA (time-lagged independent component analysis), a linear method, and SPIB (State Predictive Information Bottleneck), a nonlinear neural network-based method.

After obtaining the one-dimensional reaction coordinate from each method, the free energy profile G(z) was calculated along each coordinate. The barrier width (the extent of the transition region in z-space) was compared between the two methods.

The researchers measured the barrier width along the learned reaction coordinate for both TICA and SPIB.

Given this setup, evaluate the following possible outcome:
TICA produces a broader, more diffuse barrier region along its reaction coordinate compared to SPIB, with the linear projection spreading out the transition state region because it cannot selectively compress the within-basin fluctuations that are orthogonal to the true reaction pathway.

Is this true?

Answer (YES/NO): NO